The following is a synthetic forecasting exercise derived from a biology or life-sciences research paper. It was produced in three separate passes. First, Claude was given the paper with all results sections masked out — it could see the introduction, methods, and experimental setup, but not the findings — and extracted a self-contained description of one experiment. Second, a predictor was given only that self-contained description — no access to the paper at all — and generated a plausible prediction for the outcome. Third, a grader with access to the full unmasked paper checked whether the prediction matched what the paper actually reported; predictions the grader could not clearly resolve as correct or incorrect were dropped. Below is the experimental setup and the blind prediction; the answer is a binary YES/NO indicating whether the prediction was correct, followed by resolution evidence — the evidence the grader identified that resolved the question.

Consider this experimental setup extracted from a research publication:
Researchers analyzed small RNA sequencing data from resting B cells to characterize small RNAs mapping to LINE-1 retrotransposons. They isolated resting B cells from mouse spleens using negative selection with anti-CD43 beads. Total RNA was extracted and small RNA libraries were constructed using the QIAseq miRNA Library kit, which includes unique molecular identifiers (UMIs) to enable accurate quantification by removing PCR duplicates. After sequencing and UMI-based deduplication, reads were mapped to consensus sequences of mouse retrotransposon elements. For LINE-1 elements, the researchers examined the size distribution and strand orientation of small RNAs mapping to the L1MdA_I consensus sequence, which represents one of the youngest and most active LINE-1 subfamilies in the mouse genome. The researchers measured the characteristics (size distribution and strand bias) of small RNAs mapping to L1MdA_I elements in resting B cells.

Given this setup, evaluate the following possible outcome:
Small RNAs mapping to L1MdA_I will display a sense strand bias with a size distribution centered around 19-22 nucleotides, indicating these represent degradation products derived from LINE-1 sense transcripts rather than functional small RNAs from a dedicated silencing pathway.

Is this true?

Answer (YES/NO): NO